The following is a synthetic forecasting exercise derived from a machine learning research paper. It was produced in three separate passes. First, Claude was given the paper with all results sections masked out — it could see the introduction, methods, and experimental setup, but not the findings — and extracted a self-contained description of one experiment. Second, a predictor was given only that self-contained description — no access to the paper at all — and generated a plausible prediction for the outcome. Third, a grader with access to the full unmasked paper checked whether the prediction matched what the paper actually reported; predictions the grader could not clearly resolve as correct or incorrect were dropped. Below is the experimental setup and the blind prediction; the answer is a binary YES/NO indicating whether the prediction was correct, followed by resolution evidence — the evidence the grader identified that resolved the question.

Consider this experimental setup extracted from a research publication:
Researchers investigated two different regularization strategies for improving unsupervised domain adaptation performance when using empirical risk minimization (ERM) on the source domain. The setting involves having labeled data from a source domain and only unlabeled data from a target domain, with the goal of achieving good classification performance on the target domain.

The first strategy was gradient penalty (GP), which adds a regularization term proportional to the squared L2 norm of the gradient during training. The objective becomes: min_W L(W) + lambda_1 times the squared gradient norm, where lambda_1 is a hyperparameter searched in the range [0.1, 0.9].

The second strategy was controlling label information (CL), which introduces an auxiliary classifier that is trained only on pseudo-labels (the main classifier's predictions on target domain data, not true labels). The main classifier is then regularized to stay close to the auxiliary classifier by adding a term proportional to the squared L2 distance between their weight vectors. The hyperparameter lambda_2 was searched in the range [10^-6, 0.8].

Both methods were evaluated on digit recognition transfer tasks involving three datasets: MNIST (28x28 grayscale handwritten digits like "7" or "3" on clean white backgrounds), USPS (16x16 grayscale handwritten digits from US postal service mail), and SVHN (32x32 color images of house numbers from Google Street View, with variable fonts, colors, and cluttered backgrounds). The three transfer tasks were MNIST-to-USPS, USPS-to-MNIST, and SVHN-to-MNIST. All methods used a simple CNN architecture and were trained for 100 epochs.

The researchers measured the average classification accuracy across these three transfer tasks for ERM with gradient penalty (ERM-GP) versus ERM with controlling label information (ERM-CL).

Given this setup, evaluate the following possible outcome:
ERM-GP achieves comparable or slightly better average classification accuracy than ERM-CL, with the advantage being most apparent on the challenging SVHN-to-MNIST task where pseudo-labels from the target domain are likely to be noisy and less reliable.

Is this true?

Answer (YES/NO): NO